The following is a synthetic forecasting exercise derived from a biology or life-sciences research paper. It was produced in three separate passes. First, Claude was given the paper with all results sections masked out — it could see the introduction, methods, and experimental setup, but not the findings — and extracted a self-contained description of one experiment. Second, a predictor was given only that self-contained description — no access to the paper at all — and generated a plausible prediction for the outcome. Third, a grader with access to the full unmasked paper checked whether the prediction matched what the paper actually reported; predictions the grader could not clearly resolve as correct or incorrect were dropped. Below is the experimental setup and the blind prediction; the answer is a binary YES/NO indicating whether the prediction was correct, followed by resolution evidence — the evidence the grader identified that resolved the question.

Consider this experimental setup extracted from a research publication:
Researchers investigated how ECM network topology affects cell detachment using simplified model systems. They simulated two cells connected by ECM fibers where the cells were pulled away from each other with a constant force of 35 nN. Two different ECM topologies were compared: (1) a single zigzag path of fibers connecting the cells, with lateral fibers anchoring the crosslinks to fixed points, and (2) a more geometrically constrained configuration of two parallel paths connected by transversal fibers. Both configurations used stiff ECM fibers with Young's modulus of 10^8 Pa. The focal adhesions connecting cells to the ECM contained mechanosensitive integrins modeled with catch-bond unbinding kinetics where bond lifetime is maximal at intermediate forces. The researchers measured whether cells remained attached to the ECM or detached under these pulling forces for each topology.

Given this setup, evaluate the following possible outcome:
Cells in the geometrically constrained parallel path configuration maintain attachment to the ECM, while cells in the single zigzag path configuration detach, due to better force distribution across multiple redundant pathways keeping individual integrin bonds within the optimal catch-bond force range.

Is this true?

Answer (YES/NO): NO